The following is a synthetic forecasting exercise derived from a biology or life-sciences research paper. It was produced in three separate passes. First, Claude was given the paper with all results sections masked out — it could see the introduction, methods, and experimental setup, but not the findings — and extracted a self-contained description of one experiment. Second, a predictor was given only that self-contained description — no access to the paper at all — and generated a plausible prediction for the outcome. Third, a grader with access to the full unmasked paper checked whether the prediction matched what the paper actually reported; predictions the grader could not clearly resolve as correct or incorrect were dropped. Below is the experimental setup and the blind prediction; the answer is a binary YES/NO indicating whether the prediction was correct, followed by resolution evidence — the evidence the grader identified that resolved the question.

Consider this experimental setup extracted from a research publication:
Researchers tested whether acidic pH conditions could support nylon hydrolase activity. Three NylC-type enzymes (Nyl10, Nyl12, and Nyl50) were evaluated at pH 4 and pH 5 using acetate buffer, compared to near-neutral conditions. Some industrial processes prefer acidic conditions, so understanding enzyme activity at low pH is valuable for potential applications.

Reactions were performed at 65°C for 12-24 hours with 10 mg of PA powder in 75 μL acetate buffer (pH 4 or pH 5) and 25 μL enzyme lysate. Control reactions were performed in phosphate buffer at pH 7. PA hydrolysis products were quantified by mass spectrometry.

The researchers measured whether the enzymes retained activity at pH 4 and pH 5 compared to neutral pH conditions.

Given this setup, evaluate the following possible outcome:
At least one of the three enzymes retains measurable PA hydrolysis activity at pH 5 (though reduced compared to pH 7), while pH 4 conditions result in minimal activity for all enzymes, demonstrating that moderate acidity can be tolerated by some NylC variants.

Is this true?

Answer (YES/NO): NO